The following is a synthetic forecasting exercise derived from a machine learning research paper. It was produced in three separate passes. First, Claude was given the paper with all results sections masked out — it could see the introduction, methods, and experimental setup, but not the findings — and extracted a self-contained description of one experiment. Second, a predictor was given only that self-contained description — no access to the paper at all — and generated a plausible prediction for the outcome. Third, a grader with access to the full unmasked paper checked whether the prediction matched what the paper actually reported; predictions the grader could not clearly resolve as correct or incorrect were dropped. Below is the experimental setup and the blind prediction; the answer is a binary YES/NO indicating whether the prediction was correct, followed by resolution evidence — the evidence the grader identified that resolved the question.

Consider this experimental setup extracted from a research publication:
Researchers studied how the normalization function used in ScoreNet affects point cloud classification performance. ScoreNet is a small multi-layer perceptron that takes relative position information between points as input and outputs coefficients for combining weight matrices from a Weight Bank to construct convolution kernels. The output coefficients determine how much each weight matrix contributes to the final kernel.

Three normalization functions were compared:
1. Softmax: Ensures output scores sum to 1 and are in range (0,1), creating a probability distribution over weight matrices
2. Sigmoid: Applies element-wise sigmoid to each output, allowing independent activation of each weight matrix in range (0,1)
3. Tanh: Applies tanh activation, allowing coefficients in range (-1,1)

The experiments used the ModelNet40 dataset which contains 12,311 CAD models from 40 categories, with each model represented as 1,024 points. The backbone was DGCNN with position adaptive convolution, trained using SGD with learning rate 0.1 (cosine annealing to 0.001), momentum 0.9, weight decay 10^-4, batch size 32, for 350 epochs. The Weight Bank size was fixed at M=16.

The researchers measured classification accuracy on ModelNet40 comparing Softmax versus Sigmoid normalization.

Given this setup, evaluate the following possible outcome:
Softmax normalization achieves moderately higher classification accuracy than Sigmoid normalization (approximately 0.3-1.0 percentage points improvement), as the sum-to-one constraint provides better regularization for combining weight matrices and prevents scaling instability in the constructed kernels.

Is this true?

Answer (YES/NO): YES